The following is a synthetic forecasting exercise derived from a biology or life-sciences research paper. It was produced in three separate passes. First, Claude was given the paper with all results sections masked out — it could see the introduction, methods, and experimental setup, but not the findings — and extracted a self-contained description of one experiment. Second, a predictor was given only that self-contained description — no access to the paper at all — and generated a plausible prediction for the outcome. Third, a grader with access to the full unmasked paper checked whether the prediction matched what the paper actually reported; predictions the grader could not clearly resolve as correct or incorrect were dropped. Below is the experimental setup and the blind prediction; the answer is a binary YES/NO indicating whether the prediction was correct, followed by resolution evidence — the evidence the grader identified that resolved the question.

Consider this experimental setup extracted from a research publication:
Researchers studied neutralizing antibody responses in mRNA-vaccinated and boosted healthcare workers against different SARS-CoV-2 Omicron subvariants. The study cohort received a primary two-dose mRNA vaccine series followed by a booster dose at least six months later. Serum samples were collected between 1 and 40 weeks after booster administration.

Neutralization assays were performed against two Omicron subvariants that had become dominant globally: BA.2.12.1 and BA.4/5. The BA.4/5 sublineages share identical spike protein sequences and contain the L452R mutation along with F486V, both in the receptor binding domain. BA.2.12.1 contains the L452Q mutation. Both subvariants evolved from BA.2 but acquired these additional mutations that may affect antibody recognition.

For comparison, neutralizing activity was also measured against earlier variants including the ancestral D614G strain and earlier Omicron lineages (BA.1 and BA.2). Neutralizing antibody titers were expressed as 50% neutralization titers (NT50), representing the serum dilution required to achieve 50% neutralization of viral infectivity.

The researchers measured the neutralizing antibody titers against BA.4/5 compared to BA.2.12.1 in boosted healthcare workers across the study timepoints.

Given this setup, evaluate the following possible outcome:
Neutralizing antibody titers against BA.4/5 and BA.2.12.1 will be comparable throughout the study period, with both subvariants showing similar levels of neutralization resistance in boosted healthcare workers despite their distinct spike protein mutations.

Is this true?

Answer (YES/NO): NO